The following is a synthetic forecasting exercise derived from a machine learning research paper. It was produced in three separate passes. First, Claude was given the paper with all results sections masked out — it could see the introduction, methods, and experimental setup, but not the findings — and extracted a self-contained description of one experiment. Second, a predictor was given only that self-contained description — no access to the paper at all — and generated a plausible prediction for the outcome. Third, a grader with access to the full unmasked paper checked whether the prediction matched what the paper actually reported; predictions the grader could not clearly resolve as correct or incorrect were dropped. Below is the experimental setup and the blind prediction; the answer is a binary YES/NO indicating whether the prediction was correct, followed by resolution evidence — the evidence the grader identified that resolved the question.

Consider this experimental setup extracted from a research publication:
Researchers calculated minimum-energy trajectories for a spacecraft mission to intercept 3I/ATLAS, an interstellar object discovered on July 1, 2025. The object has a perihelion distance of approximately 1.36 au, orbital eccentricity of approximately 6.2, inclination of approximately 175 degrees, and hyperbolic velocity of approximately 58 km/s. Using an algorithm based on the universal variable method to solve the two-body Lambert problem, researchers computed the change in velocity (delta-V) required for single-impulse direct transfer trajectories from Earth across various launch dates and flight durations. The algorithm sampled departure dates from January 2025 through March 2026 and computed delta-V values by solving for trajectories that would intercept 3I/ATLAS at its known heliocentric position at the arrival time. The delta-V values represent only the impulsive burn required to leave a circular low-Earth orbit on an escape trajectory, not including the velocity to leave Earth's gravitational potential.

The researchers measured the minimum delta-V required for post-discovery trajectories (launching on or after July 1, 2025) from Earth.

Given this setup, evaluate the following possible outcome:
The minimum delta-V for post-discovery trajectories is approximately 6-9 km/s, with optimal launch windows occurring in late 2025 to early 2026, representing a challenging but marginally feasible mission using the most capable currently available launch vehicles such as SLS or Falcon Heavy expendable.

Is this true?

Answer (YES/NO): NO